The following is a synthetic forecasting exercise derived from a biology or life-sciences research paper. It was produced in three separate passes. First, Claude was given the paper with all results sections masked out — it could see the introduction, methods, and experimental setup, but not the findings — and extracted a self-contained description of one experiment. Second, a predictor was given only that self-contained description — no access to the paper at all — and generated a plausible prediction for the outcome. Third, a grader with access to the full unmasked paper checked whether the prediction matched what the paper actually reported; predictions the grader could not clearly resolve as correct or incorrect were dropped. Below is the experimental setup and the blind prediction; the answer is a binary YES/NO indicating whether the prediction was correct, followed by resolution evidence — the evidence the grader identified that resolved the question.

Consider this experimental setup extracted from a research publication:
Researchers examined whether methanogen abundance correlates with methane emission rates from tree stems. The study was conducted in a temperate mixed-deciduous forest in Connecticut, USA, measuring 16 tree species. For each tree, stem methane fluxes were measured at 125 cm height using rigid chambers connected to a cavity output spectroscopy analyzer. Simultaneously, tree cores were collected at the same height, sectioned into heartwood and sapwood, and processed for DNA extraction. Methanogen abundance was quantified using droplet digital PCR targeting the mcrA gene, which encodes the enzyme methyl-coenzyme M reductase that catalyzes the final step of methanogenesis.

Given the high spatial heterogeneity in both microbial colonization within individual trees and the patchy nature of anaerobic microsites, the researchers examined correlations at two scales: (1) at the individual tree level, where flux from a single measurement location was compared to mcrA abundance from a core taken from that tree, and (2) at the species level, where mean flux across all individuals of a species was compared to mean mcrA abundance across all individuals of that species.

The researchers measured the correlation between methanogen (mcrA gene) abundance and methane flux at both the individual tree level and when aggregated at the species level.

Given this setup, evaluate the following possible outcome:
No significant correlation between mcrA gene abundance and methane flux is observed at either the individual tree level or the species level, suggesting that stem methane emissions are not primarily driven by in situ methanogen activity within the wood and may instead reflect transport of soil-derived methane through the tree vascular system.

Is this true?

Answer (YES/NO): NO